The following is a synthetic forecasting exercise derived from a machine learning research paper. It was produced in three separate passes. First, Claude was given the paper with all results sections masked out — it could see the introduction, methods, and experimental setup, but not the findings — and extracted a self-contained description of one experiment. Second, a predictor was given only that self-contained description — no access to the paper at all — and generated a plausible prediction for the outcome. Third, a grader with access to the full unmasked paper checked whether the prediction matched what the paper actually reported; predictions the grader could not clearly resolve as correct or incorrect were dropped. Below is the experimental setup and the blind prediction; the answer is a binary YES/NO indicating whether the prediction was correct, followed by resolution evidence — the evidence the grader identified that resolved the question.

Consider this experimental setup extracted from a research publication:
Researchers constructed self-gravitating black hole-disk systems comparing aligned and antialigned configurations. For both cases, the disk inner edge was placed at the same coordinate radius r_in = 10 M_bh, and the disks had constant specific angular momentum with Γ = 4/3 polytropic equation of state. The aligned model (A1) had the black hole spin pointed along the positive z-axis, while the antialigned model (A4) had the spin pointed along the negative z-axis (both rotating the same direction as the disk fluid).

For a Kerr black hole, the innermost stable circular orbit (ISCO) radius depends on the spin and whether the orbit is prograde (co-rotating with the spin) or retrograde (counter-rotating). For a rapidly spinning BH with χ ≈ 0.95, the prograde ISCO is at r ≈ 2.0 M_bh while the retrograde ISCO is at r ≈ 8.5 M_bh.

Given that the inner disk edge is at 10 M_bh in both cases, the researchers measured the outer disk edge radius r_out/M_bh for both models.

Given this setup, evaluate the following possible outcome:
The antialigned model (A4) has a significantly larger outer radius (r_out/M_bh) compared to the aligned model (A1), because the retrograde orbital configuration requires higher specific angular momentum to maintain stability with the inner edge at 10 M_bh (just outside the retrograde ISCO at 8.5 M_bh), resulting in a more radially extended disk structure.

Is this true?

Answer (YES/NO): YES